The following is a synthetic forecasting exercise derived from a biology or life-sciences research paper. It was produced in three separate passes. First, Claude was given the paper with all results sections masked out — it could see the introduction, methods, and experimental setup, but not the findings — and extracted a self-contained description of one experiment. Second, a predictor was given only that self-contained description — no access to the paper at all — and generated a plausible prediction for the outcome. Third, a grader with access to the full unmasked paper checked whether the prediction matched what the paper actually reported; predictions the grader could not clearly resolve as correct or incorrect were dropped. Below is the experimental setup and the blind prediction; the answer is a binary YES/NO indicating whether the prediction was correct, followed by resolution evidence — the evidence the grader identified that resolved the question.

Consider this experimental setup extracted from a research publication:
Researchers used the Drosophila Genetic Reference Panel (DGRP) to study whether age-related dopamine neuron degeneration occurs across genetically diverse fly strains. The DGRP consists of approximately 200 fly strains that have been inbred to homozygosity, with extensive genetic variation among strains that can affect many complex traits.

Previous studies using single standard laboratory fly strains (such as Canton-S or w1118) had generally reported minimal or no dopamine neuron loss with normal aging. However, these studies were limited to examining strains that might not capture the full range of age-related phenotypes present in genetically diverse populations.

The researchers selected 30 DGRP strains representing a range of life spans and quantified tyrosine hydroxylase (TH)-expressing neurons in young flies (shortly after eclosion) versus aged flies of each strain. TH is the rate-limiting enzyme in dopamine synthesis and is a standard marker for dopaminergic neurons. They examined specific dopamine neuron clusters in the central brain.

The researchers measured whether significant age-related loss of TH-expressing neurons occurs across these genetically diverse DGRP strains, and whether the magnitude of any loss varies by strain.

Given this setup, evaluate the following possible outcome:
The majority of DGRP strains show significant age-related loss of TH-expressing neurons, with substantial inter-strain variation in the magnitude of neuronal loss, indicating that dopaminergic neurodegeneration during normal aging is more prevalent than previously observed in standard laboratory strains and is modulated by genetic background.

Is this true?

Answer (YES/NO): NO